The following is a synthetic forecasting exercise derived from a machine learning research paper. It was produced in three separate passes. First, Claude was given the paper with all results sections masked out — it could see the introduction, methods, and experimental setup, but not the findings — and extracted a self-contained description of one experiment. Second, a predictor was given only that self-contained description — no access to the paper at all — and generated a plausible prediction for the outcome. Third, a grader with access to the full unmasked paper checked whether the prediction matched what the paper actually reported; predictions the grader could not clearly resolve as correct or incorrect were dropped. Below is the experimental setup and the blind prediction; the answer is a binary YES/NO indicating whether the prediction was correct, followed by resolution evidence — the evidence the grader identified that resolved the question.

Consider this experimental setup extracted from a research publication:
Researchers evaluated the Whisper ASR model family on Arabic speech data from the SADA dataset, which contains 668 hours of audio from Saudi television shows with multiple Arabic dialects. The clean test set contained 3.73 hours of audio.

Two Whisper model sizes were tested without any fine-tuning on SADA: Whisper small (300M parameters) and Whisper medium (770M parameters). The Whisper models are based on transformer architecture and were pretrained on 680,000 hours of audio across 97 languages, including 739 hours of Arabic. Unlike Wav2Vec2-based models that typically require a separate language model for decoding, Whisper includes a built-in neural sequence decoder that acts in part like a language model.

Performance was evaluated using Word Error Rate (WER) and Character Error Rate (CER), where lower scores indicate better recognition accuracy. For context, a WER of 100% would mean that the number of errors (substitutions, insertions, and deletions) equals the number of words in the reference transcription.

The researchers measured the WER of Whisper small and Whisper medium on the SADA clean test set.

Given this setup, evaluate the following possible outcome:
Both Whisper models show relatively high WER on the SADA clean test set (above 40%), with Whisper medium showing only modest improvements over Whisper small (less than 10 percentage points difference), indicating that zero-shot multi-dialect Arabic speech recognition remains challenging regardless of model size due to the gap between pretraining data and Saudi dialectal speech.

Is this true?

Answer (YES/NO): NO